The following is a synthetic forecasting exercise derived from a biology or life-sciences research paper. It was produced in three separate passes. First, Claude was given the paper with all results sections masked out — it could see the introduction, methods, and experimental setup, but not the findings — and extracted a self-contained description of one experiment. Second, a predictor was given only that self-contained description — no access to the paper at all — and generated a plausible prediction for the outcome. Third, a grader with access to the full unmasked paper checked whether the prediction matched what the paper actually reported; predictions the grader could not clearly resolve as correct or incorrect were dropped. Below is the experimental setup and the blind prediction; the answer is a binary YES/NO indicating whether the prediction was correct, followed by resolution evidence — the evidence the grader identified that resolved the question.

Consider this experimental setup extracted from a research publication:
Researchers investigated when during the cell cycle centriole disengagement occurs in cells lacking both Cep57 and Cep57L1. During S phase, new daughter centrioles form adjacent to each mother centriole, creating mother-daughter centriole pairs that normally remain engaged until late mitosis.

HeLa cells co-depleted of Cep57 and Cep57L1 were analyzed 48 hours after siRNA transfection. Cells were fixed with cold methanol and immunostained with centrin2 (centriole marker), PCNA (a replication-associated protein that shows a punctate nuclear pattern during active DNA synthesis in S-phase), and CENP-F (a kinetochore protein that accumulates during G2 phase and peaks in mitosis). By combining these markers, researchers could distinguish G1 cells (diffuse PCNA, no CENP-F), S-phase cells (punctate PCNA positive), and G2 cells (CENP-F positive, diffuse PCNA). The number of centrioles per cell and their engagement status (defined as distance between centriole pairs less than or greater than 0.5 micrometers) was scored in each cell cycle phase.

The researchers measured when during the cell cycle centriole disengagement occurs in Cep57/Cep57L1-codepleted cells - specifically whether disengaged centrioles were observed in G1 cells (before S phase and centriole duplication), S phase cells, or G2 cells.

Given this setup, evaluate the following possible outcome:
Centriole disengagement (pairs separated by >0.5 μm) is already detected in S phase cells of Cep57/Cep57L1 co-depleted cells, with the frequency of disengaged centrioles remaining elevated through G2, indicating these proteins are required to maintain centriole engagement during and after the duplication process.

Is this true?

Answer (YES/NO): YES